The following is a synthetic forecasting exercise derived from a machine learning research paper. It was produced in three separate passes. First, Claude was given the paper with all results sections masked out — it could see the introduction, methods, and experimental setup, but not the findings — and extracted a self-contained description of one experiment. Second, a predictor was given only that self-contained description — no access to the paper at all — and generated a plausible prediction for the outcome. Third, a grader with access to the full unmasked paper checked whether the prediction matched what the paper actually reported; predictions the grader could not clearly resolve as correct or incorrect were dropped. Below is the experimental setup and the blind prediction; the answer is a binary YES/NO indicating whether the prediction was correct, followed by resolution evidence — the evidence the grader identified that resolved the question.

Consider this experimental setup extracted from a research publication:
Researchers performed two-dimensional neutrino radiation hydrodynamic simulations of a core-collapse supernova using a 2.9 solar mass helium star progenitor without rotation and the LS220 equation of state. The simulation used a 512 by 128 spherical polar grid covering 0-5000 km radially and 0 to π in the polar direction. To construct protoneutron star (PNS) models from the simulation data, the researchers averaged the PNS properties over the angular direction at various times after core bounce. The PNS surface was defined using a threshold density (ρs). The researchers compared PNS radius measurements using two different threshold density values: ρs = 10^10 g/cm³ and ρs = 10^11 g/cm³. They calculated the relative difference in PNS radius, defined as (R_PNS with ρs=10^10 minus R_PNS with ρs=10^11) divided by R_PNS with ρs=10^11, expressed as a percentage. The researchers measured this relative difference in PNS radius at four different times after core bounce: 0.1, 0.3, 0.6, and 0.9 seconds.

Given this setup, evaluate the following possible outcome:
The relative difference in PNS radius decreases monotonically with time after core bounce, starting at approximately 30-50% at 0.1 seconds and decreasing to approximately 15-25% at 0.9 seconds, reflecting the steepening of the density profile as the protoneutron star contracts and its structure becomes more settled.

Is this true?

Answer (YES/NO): NO